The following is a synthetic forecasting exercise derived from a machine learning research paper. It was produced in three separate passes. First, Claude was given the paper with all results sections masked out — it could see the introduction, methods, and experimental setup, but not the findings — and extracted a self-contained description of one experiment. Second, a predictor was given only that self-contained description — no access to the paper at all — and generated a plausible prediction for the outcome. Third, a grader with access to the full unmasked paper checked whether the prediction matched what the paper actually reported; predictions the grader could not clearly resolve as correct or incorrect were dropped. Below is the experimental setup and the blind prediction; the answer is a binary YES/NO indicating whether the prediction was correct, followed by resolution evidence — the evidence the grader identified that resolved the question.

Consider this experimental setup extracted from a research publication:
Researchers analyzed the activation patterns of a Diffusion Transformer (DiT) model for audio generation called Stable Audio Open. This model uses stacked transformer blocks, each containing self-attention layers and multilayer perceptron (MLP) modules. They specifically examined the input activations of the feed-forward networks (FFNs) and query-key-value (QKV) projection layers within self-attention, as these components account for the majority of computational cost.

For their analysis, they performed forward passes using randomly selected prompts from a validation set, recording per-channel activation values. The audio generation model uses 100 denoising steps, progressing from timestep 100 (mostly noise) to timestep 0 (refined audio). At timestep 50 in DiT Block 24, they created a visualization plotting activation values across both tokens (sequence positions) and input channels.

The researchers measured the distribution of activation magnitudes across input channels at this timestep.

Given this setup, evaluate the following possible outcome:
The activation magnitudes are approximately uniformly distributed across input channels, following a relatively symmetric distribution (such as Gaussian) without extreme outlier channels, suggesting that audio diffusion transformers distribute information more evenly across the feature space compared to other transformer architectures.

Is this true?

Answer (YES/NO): NO